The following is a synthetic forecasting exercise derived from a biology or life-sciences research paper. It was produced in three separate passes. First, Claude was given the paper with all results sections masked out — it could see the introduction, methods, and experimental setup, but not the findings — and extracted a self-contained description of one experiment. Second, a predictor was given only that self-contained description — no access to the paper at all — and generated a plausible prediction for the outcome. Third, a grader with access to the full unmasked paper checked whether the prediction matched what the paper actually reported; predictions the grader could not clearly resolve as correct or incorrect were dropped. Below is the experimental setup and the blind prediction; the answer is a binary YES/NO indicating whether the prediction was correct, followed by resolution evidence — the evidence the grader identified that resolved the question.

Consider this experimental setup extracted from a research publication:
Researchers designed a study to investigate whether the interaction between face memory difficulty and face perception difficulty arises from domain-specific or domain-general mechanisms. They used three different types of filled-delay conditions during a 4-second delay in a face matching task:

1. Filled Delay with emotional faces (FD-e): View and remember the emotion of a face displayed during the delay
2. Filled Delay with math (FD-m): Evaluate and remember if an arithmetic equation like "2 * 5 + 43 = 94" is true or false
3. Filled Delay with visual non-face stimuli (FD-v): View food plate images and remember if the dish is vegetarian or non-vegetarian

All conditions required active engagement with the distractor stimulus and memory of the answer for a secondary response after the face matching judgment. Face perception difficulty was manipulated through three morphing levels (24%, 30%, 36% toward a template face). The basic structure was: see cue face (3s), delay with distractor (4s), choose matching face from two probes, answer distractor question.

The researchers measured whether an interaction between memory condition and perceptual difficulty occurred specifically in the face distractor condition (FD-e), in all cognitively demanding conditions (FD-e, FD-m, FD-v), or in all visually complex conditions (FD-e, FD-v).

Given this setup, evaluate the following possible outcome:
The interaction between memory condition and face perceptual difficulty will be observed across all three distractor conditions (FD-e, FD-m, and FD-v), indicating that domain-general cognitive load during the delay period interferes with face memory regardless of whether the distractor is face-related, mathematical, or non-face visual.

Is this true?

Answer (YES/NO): NO